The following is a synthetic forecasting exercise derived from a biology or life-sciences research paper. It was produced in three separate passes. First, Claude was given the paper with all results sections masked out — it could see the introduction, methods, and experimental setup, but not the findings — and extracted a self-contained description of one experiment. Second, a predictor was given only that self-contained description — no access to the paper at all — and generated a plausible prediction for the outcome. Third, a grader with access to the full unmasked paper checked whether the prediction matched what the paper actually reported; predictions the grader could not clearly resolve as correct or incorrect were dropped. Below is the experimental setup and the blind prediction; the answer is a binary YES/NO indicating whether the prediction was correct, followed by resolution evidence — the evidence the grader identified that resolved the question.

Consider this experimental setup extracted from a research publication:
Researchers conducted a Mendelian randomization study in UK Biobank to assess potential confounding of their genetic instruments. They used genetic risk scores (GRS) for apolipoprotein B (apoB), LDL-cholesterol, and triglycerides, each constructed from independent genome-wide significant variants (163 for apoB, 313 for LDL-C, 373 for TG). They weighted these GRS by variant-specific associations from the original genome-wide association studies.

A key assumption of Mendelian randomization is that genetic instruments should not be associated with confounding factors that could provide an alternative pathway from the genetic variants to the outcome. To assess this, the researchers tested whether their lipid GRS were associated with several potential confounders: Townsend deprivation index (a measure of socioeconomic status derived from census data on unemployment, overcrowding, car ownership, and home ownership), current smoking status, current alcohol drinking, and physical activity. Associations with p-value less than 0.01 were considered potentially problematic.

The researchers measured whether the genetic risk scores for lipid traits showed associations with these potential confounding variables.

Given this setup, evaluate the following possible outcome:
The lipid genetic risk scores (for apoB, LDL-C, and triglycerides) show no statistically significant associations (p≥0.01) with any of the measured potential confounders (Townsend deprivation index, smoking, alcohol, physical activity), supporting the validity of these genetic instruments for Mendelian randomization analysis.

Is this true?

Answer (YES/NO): NO